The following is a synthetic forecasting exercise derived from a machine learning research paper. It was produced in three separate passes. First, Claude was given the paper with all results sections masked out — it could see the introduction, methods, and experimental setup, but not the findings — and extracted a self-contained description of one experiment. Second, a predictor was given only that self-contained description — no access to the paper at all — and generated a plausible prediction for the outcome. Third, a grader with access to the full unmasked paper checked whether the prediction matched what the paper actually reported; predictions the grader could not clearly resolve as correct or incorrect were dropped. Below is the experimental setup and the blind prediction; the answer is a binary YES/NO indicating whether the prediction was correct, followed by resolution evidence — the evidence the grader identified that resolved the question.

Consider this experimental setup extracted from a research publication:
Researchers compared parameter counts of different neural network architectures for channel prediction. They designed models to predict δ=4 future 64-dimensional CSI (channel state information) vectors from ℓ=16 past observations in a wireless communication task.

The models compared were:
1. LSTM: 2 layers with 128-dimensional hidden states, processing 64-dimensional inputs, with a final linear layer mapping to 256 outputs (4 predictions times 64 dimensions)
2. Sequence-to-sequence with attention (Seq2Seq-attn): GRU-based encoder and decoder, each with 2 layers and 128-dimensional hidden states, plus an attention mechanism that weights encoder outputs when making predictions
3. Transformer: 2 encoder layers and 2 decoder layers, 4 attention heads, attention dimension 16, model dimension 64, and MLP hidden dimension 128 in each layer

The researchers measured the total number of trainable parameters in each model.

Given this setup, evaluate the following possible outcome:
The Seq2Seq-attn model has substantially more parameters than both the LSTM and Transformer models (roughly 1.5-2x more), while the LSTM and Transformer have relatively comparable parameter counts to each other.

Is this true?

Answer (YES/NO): NO